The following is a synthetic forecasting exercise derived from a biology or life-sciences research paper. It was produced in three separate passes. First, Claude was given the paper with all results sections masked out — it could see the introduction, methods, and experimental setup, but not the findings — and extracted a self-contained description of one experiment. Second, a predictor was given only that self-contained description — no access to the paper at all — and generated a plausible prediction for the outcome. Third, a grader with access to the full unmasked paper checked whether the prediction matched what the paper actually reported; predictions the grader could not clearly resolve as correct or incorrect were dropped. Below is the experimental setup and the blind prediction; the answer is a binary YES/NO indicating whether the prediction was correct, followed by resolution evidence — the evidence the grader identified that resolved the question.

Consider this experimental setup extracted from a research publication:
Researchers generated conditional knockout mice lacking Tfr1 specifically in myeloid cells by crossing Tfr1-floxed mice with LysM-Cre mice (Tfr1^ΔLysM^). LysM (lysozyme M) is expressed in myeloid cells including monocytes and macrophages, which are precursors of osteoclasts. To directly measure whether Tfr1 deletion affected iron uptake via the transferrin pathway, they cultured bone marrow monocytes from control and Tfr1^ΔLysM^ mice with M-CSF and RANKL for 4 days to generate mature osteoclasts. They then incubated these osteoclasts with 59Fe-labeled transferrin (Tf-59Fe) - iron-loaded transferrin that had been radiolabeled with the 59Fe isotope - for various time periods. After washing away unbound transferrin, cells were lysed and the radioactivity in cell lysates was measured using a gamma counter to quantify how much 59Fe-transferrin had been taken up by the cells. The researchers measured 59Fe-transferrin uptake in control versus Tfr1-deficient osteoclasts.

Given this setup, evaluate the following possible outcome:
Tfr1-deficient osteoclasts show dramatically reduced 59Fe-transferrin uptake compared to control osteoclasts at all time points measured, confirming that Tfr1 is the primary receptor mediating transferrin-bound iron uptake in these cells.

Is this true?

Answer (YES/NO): YES